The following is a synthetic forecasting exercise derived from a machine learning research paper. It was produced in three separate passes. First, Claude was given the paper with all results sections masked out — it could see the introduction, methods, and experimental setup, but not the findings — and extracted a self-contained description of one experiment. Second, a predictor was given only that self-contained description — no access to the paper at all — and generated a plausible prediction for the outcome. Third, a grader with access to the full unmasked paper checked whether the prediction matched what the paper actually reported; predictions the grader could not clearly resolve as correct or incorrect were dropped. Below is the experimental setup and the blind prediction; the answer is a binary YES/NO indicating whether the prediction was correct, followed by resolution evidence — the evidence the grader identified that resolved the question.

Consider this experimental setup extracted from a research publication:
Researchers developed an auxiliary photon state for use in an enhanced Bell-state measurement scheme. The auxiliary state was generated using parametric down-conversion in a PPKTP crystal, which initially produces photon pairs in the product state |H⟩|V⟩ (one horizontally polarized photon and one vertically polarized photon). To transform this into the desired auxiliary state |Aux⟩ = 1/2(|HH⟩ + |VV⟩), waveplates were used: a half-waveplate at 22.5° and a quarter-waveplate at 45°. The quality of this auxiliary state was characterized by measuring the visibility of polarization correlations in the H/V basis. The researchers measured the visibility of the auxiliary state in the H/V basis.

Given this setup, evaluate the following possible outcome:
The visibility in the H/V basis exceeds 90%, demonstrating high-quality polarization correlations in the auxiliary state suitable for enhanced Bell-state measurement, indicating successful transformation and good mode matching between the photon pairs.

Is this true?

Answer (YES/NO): YES